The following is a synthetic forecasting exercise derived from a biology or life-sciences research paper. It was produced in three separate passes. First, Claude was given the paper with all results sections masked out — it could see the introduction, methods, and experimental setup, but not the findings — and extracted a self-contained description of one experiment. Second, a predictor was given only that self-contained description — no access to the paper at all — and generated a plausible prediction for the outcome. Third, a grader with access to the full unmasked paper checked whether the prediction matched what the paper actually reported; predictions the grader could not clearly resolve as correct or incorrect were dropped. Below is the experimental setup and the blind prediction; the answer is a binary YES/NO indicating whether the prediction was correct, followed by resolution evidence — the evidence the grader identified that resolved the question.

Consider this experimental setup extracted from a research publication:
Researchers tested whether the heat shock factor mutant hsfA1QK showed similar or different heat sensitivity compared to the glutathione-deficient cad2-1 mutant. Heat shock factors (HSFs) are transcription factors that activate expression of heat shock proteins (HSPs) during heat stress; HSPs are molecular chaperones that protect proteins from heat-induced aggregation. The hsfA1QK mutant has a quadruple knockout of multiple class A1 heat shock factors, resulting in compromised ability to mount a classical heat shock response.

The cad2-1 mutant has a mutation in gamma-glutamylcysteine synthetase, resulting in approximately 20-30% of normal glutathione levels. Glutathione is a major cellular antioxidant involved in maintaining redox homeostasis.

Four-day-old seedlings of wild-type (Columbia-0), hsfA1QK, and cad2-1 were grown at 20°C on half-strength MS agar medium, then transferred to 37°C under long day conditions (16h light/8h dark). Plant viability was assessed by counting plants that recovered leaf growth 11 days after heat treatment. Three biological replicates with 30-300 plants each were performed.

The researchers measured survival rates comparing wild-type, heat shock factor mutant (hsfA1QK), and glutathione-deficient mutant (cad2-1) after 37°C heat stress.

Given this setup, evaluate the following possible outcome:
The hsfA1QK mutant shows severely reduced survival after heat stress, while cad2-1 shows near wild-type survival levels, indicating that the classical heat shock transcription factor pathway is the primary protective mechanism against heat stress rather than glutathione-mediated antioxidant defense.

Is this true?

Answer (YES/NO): NO